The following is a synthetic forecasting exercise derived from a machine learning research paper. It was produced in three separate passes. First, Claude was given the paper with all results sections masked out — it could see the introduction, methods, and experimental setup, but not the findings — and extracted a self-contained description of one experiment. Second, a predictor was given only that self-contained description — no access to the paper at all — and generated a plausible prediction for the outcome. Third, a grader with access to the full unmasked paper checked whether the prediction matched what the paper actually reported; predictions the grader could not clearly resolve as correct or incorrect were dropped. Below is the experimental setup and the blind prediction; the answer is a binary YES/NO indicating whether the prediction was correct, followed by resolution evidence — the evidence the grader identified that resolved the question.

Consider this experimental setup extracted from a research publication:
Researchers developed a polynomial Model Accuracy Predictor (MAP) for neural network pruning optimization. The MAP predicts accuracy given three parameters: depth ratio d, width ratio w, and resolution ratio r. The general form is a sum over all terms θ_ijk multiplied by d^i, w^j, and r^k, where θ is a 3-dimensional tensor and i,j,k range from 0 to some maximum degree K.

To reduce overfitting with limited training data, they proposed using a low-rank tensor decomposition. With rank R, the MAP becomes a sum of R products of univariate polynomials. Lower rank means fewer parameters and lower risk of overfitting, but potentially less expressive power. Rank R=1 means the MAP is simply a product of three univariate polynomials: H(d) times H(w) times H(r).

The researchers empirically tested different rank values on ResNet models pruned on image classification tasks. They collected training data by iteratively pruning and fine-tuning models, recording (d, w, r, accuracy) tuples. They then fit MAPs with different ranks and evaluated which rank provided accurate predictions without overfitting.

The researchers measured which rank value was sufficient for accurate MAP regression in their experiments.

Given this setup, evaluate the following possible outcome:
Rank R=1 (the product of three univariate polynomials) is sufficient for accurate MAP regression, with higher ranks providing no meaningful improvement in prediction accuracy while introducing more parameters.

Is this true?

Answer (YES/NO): YES